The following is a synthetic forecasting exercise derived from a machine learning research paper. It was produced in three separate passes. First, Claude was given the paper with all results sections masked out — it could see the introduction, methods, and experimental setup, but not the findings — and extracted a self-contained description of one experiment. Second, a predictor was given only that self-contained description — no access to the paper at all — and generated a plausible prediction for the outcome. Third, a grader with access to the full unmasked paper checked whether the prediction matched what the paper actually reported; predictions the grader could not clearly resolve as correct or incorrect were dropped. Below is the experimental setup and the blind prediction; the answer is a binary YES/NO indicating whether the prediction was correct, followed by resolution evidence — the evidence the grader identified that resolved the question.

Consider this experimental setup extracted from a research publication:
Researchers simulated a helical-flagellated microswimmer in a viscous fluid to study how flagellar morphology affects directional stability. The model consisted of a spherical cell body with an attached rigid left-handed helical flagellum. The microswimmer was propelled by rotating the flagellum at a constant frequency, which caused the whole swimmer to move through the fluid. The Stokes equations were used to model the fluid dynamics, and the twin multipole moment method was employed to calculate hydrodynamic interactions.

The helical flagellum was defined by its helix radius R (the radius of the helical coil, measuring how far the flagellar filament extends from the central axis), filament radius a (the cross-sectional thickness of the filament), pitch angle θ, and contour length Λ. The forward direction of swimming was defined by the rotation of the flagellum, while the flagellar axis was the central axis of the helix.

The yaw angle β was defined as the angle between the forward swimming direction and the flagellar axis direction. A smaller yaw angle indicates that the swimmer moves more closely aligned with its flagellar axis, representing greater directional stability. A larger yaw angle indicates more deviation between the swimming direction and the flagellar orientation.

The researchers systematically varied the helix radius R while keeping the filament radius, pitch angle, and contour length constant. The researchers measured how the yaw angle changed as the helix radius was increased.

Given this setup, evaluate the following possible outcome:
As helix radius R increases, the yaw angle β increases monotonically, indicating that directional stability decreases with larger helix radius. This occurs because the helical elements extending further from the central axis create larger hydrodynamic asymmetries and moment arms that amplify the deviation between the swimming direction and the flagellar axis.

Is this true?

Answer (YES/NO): YES